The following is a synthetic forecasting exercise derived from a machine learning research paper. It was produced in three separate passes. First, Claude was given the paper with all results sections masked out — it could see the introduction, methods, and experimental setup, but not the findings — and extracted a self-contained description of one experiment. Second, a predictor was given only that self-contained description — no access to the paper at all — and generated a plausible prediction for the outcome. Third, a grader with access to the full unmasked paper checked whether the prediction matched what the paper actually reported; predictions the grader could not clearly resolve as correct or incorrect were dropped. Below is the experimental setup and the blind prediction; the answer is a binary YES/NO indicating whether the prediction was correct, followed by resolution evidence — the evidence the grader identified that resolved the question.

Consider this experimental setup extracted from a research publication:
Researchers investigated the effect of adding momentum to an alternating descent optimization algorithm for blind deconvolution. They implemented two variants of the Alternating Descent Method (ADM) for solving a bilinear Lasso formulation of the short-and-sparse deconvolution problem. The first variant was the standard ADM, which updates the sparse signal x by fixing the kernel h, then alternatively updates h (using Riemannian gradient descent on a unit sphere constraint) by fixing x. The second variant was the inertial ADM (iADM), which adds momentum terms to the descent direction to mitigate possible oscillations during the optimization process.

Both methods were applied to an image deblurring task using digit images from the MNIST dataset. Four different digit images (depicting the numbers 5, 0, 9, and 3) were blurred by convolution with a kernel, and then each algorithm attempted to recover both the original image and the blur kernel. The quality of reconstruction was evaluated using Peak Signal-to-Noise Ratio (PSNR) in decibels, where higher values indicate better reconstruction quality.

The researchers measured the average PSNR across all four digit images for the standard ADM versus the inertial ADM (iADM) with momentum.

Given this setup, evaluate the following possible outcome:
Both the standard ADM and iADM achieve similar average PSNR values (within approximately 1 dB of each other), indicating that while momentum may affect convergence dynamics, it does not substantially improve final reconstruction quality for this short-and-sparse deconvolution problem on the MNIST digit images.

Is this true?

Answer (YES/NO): NO